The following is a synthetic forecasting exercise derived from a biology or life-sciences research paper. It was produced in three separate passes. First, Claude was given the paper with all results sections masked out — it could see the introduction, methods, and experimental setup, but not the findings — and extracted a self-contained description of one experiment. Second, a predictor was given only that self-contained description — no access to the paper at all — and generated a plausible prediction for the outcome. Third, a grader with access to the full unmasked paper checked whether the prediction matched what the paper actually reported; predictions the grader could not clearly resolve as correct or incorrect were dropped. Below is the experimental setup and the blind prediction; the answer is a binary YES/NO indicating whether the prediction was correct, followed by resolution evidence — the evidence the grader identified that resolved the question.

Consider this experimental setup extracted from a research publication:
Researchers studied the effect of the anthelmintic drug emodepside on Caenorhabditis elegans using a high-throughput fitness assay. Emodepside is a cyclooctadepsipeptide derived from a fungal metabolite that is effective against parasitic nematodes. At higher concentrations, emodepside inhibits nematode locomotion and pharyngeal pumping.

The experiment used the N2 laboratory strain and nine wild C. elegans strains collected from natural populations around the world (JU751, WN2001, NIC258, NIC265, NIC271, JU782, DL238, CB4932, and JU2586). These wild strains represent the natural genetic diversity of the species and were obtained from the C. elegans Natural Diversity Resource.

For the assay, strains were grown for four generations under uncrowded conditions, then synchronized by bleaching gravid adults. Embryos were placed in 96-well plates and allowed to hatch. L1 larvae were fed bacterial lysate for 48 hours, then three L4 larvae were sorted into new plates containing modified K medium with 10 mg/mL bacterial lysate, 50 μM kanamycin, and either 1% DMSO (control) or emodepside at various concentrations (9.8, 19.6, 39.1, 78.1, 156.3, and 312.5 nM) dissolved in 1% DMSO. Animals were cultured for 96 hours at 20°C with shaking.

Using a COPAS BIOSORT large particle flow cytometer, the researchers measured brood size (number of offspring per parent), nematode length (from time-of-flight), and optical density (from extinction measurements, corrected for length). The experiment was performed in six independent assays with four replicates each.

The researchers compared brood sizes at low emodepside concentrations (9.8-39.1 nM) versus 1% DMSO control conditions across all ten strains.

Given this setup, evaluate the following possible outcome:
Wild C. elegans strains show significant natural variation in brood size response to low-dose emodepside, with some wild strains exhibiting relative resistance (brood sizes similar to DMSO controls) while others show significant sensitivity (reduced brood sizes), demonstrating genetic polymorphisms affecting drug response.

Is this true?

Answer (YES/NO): NO